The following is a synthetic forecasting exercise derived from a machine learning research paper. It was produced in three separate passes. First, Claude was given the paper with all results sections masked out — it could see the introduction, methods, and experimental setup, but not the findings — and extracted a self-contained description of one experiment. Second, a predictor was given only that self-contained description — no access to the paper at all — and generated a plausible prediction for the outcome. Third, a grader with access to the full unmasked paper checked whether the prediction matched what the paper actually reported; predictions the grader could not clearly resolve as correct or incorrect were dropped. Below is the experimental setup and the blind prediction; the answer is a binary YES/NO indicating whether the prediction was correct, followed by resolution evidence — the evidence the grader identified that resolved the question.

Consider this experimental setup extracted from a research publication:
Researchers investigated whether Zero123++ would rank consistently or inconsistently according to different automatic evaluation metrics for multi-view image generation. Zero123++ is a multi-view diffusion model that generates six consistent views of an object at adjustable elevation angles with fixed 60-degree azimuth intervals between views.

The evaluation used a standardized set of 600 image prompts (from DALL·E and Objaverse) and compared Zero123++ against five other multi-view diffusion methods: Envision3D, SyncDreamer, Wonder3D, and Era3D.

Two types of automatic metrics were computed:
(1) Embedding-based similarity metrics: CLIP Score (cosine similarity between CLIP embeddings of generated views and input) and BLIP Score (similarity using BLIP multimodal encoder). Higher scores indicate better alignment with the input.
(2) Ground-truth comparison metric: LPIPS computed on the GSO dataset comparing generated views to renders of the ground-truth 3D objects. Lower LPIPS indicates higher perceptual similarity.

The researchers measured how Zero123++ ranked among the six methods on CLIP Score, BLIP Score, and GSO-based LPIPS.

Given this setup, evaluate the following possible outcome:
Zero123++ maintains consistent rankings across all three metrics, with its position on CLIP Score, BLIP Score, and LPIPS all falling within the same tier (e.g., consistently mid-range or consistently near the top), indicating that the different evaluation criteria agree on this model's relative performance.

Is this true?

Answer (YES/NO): NO